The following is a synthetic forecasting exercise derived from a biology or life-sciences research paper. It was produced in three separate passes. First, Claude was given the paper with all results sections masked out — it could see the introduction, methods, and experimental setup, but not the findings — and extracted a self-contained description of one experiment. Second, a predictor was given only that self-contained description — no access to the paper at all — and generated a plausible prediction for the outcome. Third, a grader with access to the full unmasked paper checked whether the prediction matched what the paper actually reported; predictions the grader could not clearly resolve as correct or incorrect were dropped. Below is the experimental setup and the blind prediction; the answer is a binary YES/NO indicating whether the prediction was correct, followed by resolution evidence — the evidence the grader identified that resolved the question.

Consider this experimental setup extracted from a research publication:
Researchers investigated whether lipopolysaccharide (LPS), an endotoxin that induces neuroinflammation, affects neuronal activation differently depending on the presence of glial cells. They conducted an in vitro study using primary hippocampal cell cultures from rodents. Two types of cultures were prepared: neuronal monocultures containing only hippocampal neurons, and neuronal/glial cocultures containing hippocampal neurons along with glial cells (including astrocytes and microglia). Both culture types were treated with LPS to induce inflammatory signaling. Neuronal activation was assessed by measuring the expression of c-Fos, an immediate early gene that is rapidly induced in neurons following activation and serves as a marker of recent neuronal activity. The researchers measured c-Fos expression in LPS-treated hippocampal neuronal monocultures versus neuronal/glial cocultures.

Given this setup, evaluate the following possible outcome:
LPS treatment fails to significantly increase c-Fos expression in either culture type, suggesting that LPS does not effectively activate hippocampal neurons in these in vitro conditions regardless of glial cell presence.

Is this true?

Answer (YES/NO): NO